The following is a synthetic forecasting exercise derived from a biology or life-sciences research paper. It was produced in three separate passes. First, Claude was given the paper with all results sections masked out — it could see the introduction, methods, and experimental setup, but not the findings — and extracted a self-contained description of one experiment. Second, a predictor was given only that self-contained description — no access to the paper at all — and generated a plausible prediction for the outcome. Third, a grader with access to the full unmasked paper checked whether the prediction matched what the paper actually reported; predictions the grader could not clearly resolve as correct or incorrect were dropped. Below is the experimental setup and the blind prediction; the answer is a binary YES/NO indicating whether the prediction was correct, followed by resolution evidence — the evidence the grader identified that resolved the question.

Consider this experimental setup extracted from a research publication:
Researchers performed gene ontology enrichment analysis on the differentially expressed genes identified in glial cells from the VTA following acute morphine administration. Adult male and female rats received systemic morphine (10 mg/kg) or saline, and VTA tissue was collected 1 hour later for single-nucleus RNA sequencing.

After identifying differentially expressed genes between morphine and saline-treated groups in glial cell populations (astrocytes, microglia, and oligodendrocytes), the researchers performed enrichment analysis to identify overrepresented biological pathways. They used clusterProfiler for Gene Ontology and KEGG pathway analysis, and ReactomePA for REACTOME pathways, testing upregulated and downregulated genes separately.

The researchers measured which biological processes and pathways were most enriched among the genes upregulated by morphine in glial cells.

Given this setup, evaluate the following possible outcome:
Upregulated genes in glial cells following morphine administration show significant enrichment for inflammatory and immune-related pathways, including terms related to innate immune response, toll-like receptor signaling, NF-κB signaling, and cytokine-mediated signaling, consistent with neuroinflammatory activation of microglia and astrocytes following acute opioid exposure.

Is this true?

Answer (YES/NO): NO